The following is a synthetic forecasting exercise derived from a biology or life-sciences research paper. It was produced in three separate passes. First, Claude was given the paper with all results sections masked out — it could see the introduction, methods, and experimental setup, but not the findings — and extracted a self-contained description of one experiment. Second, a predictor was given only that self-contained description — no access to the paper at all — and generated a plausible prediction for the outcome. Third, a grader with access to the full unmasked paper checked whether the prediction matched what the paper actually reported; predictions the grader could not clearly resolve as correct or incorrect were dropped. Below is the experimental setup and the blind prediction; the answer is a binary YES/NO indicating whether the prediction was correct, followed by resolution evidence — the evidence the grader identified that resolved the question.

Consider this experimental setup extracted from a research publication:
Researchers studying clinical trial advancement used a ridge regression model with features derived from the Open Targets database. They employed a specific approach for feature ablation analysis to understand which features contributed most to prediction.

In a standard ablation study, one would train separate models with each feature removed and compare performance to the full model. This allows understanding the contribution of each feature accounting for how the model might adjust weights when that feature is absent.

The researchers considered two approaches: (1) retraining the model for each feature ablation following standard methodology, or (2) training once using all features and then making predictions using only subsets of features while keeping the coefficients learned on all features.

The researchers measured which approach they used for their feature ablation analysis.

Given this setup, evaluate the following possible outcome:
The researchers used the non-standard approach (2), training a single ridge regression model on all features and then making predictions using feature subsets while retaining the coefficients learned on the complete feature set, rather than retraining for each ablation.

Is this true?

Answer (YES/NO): YES